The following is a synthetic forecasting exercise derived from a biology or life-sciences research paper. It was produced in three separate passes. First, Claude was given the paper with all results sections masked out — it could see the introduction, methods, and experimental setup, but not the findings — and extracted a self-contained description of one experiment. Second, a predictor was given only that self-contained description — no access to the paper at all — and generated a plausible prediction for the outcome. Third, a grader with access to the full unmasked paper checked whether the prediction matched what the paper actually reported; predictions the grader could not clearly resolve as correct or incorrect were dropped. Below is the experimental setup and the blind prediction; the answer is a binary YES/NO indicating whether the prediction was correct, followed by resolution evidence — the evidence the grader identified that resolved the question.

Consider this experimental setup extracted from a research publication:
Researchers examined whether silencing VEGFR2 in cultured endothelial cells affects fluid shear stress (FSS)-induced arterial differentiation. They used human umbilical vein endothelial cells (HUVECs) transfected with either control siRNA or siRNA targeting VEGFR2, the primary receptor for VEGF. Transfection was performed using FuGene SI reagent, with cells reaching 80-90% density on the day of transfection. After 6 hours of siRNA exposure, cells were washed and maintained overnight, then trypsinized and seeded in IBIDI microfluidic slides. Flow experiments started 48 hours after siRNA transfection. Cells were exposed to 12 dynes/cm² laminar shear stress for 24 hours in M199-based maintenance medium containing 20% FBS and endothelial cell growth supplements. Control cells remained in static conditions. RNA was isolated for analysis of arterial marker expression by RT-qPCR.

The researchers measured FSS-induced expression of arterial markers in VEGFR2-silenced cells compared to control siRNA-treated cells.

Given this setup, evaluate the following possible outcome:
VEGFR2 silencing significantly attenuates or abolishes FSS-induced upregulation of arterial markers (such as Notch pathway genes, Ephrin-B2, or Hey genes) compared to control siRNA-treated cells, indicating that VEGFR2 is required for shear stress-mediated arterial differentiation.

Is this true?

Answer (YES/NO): NO